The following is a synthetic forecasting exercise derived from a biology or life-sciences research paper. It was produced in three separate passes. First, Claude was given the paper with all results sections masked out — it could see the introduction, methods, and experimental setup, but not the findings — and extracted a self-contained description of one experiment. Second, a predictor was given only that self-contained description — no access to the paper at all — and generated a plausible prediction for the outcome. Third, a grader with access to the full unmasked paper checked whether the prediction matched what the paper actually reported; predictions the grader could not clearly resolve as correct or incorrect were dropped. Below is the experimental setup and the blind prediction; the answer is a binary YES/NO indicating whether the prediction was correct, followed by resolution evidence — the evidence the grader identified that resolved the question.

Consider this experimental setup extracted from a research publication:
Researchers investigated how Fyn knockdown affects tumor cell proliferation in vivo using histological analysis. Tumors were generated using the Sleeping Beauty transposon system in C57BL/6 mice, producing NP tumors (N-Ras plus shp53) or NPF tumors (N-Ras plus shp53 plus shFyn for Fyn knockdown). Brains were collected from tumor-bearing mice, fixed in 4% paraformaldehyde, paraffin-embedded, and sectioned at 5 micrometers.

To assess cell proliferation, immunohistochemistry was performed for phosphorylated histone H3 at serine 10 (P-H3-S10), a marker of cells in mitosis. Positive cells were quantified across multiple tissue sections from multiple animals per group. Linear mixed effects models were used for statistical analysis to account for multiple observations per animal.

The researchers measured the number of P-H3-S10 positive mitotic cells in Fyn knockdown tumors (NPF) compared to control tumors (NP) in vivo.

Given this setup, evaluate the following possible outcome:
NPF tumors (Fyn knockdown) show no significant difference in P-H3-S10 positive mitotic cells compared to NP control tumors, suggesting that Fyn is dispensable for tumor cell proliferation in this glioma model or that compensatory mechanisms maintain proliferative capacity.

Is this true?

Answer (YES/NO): NO